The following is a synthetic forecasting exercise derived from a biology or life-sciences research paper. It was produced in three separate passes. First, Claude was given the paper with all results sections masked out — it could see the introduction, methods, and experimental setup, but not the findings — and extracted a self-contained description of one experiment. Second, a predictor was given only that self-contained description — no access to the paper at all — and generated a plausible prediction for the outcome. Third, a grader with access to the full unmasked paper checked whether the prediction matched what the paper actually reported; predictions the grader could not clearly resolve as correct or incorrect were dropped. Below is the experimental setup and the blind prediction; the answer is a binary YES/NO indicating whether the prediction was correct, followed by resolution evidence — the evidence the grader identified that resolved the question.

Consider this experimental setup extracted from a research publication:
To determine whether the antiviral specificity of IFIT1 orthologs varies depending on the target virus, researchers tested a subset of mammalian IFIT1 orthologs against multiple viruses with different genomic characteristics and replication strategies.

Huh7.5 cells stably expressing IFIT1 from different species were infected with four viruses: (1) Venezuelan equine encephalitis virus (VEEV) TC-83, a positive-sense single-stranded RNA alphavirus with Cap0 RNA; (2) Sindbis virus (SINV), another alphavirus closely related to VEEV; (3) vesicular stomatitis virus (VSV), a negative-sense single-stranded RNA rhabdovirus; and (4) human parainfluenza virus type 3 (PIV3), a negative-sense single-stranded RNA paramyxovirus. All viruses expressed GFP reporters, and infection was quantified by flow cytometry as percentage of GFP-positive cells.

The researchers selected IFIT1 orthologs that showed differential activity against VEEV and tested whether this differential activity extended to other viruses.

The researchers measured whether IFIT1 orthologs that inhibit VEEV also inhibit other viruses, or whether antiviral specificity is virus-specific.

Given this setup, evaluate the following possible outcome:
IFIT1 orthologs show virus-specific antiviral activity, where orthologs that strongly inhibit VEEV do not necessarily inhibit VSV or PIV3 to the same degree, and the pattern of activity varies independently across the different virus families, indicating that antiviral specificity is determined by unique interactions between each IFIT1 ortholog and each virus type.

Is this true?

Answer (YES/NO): YES